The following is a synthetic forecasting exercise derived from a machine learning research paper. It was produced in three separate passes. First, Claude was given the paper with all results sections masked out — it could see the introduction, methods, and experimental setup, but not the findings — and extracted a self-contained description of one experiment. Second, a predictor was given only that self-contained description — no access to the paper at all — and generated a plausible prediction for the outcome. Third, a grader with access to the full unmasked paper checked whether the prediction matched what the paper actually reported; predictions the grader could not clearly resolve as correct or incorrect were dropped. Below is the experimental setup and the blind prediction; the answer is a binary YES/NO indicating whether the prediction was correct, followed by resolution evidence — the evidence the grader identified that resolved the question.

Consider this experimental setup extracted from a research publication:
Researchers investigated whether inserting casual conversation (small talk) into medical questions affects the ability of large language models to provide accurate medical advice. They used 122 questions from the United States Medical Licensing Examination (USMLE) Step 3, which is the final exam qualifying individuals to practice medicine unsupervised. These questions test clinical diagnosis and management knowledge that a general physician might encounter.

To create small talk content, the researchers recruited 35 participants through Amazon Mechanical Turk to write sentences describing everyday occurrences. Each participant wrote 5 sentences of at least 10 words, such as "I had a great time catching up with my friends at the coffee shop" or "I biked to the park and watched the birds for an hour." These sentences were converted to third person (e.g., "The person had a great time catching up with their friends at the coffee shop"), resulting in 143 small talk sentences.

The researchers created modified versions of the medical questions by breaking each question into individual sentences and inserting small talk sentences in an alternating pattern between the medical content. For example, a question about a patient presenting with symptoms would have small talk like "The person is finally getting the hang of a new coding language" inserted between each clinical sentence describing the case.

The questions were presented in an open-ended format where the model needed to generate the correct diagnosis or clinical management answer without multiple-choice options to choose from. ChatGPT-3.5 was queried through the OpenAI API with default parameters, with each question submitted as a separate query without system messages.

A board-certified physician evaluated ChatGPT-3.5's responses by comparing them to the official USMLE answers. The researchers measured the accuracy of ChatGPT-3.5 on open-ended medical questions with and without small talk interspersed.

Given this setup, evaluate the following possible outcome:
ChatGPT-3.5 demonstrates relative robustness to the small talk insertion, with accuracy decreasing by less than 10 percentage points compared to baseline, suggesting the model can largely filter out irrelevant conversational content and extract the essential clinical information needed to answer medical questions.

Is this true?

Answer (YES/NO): NO